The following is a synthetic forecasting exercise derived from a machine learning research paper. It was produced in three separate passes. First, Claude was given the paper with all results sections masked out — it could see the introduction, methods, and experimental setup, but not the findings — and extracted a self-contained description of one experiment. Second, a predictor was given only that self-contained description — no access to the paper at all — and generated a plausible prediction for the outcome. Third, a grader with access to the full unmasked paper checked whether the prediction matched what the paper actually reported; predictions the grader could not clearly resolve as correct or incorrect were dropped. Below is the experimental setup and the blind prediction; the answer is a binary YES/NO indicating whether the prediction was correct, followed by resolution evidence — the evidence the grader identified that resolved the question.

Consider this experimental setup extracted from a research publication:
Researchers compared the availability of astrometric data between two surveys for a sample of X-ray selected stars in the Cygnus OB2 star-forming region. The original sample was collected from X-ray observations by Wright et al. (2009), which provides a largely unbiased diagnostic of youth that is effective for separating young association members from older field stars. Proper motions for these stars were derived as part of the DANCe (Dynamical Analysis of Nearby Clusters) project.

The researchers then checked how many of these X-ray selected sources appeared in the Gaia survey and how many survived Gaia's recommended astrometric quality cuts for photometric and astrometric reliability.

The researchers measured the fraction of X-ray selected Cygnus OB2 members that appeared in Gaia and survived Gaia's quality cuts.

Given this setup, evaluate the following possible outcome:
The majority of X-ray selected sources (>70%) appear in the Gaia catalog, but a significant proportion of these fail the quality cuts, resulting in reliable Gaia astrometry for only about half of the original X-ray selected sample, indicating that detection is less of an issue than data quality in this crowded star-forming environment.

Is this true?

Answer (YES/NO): NO